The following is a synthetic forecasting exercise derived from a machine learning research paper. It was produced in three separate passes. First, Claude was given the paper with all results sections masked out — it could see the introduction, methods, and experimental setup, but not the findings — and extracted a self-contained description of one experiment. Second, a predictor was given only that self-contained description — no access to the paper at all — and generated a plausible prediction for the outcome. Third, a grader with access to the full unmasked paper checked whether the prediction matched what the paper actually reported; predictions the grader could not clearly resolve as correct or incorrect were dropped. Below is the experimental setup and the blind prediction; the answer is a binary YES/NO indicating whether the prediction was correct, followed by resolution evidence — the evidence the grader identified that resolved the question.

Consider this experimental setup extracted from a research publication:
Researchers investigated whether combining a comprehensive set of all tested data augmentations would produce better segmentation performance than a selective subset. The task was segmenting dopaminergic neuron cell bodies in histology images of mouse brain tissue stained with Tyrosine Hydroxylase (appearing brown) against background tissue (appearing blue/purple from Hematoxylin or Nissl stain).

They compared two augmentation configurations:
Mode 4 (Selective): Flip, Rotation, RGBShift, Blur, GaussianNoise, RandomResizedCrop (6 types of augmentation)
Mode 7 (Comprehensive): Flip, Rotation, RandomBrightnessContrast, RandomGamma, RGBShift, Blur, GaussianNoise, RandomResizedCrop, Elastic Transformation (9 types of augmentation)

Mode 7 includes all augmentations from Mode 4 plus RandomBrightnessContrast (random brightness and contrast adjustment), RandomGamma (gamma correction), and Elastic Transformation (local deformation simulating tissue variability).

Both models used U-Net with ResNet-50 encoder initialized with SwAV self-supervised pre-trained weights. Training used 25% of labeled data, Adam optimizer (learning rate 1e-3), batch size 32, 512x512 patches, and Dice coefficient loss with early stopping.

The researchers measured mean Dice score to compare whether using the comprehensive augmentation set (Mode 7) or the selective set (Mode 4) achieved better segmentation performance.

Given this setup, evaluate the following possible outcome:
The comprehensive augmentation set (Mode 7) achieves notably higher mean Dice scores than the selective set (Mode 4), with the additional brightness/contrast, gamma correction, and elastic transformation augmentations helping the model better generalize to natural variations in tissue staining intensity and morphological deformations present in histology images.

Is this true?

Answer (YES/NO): NO